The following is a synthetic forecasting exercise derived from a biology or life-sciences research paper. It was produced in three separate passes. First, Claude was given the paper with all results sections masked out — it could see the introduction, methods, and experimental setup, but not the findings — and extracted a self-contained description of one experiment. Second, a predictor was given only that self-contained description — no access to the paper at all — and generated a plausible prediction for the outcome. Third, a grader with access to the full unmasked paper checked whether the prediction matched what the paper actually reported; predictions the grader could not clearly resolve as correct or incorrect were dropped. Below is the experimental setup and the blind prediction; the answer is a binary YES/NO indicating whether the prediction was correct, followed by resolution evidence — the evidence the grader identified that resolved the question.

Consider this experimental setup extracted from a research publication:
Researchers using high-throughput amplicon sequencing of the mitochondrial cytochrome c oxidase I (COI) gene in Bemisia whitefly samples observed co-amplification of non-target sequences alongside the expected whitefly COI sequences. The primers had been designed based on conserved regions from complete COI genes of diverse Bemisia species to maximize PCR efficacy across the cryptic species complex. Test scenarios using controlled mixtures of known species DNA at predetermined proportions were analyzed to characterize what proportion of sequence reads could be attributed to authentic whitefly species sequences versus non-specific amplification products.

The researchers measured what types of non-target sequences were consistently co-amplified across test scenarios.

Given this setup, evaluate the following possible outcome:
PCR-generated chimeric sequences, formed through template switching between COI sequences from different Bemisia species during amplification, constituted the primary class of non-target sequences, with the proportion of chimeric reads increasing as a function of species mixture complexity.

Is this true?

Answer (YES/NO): NO